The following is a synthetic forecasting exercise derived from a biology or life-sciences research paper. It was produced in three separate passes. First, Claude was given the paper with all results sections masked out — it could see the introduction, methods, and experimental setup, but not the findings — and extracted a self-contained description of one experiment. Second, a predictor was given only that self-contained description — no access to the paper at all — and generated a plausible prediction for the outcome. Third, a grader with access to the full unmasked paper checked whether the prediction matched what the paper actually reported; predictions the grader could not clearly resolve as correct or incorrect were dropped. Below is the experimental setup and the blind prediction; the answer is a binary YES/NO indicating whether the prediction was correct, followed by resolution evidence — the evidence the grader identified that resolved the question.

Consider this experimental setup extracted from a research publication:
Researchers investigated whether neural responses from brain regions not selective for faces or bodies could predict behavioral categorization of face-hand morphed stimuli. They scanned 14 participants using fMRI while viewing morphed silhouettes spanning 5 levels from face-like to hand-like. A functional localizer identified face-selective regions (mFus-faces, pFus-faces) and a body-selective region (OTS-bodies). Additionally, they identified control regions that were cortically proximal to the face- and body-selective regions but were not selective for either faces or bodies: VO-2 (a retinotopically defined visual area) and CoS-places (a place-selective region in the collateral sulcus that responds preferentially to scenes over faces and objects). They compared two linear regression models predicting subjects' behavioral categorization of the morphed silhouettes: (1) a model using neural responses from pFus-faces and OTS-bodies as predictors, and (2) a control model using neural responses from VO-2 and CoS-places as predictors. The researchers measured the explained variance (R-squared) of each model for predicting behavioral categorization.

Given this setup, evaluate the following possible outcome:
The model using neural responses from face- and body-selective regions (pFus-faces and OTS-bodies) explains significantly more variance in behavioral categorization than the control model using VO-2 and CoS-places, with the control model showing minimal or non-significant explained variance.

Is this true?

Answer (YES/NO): NO